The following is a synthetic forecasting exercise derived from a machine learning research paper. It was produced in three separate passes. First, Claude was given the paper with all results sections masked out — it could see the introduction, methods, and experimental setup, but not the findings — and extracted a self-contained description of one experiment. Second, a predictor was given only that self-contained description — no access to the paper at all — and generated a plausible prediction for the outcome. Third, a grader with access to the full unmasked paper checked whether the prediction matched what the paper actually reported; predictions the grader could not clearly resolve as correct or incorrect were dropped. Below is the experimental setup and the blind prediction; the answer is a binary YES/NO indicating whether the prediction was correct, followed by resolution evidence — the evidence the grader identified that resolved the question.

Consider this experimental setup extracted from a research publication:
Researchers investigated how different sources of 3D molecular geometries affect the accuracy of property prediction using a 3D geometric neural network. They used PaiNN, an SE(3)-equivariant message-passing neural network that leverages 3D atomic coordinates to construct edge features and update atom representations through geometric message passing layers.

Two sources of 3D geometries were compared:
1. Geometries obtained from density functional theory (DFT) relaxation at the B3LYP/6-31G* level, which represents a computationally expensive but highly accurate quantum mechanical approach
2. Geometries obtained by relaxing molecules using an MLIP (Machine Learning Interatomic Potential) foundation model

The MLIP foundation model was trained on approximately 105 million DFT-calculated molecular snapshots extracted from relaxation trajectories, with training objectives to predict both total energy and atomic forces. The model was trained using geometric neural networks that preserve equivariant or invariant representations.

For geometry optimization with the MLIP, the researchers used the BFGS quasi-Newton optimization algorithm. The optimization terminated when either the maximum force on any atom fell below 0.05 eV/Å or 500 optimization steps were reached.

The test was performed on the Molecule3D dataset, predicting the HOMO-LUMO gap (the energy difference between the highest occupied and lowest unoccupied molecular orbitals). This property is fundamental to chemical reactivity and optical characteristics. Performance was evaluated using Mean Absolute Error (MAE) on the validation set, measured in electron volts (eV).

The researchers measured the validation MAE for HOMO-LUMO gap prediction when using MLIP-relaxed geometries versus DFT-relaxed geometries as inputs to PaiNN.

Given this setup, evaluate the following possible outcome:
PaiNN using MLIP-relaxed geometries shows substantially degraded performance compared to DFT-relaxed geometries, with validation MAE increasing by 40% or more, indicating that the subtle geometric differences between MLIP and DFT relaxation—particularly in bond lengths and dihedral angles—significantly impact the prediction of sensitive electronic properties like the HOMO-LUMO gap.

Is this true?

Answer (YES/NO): YES